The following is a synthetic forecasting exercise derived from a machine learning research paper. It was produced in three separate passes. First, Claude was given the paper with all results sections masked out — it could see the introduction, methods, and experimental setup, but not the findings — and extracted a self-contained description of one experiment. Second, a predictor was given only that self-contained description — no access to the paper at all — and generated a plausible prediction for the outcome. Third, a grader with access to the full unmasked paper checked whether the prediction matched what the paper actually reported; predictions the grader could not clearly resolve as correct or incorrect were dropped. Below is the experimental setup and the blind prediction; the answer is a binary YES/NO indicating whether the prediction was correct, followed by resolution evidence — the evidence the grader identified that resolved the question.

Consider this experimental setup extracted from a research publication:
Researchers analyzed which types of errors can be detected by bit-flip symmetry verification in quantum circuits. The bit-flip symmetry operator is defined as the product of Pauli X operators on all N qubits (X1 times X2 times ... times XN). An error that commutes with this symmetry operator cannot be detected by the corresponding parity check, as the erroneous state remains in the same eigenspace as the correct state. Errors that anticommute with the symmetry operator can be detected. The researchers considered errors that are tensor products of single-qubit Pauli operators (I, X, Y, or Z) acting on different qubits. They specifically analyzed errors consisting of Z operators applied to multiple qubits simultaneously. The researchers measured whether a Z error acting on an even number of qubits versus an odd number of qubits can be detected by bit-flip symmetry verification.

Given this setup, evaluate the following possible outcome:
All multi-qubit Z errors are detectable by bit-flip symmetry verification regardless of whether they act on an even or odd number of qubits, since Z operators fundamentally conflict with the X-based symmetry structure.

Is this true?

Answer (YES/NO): NO